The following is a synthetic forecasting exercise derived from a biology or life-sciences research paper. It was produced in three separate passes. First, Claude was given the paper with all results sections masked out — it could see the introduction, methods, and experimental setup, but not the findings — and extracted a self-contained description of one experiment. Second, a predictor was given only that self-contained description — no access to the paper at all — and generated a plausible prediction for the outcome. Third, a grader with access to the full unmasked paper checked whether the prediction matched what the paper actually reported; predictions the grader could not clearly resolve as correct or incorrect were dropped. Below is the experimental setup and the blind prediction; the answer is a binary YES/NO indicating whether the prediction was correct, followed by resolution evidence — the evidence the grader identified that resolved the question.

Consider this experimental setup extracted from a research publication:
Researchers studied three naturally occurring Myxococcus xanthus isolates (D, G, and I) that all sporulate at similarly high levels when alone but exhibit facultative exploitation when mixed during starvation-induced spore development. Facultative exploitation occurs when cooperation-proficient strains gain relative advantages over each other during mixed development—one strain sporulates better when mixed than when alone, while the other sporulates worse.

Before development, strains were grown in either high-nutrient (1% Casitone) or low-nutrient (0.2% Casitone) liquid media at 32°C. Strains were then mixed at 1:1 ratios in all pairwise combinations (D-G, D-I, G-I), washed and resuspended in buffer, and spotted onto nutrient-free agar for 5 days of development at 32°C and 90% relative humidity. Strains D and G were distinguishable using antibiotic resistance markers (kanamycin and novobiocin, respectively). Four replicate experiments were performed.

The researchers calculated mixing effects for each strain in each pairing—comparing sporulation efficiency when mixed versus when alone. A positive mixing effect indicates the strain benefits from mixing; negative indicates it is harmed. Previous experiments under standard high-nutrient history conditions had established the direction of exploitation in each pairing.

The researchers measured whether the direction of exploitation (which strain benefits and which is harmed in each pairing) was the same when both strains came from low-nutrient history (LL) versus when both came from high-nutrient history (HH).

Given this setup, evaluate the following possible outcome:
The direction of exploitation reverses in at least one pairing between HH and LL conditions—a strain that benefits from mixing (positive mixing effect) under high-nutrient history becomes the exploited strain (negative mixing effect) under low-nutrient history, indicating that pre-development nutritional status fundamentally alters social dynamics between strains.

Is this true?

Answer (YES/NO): YES